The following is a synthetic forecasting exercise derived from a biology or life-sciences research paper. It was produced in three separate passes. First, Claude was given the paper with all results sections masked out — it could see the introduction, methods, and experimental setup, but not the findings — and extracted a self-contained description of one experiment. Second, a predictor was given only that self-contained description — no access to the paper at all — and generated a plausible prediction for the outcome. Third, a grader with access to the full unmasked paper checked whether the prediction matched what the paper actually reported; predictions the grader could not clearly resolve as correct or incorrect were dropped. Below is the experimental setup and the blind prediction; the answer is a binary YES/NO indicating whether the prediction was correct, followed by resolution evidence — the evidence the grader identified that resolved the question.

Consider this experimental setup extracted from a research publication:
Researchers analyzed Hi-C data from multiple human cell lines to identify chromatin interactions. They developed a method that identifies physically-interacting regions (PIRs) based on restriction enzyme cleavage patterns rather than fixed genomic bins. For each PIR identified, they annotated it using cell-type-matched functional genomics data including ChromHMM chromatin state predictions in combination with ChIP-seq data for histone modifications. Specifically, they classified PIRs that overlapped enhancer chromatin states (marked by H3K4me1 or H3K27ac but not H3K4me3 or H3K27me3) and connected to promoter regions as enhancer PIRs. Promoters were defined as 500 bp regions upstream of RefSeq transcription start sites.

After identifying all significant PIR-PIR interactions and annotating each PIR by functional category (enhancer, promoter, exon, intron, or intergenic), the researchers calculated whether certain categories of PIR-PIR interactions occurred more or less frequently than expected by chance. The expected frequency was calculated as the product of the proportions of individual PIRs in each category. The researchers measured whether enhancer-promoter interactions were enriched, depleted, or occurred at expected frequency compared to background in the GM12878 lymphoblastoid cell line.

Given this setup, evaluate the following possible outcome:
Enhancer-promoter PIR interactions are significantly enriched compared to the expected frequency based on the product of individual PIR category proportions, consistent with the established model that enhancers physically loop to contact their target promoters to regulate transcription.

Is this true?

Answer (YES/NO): YES